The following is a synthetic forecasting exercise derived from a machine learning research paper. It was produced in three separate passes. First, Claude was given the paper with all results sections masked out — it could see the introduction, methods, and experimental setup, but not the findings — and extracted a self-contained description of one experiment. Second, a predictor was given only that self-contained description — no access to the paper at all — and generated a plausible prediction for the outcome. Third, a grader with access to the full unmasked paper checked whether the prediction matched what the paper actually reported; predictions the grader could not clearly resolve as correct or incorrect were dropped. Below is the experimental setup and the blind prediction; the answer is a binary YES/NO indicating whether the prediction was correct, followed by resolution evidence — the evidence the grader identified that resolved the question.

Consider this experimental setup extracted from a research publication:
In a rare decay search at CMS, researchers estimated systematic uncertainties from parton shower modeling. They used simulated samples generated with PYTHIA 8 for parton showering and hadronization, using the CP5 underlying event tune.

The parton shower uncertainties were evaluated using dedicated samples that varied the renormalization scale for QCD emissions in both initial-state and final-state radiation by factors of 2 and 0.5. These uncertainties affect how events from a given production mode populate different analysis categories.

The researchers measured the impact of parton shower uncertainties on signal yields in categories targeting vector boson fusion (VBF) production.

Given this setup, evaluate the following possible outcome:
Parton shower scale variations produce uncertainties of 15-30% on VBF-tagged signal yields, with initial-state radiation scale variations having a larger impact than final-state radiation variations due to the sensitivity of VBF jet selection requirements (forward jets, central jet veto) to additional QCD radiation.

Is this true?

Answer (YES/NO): NO